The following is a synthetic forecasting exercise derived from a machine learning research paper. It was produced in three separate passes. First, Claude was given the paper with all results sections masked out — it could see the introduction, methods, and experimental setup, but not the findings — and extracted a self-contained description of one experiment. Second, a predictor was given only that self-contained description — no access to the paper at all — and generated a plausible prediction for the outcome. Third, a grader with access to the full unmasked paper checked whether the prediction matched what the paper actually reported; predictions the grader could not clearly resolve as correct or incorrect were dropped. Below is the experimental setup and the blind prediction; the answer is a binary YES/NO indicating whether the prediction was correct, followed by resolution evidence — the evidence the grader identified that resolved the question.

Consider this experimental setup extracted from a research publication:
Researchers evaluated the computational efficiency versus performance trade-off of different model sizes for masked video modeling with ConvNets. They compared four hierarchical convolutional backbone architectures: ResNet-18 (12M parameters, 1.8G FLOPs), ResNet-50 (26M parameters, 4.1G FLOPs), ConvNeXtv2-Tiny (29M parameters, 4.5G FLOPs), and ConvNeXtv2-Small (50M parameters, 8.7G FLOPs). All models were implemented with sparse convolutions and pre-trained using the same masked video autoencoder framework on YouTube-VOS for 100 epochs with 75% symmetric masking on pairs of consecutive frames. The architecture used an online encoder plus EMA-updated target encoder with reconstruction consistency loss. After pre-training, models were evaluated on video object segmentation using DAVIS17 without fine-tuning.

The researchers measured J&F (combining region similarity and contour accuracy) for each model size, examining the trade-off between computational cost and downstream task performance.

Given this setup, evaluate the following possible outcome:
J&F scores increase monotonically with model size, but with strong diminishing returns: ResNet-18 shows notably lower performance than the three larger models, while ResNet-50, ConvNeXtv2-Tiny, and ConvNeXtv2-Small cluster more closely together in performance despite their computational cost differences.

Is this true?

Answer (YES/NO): YES